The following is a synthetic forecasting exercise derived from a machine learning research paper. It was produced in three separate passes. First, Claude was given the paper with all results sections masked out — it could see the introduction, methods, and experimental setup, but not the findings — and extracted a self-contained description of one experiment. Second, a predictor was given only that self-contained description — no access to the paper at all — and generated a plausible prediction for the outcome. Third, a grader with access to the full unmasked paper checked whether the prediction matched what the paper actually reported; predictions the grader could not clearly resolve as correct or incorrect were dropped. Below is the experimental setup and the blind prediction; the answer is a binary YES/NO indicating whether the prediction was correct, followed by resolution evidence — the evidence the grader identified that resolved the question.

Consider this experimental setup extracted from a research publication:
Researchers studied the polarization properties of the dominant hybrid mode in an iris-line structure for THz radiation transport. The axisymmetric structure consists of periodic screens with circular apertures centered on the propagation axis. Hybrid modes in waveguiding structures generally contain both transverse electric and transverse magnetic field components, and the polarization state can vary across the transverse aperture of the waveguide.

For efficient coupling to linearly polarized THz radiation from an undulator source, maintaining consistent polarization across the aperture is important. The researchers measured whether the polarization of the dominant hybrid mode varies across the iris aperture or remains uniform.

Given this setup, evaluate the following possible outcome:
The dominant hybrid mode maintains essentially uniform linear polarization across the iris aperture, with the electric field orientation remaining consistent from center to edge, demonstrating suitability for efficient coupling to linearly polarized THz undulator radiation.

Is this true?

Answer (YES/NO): YES